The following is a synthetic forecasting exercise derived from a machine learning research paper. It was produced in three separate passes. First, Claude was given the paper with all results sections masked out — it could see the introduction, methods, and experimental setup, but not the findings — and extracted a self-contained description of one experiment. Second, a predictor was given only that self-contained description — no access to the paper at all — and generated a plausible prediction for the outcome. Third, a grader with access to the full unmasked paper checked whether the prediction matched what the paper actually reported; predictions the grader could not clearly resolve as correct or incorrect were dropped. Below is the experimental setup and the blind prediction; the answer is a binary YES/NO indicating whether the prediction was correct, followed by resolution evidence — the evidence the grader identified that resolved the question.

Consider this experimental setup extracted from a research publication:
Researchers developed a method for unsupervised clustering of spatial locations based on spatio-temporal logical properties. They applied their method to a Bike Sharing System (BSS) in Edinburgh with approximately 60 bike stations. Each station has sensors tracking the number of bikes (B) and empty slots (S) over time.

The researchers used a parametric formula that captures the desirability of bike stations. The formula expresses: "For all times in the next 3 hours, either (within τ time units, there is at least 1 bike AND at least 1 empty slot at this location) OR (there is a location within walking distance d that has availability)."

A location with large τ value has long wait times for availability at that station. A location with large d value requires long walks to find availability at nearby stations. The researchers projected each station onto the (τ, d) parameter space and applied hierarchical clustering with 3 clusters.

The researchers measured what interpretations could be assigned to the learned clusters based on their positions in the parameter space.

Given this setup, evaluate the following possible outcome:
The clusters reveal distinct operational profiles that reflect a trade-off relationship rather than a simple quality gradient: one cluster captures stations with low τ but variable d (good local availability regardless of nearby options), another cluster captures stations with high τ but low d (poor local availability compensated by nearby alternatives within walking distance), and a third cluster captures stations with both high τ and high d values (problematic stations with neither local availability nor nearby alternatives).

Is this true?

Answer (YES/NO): NO